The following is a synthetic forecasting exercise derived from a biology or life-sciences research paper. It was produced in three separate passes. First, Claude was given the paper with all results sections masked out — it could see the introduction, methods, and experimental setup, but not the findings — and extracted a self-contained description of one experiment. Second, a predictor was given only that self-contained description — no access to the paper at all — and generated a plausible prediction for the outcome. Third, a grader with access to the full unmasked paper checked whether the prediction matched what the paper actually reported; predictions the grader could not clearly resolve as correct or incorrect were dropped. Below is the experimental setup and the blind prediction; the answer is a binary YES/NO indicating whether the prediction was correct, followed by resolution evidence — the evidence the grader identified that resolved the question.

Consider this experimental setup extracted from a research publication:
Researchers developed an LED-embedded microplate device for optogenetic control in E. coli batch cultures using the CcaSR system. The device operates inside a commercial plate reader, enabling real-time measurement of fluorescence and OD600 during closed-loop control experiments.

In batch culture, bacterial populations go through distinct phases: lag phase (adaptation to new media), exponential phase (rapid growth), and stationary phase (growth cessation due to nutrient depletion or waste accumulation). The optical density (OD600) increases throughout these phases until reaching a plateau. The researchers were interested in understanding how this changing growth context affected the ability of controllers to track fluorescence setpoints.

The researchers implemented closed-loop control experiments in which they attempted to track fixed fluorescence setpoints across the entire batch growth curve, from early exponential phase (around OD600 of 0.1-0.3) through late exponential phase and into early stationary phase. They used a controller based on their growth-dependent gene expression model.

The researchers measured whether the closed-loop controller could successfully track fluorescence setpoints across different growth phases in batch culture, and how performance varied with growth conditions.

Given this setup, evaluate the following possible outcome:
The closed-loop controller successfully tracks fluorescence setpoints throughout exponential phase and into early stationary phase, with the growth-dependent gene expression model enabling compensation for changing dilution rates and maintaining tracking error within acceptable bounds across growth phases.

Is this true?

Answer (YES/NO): NO